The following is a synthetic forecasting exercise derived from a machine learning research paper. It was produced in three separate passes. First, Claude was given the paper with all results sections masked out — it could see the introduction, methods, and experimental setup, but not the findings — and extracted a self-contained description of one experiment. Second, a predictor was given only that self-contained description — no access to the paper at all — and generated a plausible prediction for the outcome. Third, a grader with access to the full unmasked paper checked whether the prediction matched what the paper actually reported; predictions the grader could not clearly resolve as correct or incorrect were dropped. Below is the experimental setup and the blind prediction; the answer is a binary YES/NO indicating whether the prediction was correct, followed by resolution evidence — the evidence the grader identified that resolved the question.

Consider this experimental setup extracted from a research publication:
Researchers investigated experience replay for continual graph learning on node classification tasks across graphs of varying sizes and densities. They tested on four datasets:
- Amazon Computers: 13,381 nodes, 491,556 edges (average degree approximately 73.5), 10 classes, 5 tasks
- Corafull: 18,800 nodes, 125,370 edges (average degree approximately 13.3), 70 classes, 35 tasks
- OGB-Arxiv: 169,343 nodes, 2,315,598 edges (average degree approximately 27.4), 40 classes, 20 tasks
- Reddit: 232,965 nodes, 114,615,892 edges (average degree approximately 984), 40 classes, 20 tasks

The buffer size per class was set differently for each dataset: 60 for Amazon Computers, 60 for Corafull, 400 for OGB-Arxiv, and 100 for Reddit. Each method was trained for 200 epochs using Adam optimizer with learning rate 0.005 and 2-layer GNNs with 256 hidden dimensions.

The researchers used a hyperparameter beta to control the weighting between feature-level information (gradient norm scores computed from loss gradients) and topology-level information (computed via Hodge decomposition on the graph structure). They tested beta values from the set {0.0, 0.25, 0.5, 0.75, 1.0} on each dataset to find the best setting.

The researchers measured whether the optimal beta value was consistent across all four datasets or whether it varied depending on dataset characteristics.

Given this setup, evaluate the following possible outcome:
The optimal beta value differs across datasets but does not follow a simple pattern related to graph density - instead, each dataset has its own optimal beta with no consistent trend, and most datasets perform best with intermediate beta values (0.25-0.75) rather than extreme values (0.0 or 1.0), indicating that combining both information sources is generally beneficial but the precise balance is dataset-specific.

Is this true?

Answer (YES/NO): NO